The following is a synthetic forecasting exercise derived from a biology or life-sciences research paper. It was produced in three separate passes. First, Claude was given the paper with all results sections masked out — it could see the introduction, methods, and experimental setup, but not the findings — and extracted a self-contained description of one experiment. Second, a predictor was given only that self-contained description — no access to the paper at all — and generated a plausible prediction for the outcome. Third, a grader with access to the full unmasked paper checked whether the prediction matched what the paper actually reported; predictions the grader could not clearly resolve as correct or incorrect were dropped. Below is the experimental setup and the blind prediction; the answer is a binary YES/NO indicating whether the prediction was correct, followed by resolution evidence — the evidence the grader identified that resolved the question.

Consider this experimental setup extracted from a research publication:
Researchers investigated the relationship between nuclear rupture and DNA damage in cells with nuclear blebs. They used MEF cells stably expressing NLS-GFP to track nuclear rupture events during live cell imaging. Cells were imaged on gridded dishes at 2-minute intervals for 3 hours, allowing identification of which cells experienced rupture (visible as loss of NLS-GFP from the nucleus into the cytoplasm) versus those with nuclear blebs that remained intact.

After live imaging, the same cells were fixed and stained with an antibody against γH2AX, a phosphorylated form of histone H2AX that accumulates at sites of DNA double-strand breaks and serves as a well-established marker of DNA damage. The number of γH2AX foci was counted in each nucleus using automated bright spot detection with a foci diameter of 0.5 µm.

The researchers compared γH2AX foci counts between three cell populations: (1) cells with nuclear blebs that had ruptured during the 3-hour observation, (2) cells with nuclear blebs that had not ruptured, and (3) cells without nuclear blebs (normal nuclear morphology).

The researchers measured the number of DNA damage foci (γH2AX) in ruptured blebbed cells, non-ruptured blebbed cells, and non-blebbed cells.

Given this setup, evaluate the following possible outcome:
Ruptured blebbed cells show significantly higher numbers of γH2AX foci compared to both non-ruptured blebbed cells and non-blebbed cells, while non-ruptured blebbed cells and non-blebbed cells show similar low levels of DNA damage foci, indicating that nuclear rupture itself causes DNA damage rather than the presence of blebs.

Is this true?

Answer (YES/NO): NO